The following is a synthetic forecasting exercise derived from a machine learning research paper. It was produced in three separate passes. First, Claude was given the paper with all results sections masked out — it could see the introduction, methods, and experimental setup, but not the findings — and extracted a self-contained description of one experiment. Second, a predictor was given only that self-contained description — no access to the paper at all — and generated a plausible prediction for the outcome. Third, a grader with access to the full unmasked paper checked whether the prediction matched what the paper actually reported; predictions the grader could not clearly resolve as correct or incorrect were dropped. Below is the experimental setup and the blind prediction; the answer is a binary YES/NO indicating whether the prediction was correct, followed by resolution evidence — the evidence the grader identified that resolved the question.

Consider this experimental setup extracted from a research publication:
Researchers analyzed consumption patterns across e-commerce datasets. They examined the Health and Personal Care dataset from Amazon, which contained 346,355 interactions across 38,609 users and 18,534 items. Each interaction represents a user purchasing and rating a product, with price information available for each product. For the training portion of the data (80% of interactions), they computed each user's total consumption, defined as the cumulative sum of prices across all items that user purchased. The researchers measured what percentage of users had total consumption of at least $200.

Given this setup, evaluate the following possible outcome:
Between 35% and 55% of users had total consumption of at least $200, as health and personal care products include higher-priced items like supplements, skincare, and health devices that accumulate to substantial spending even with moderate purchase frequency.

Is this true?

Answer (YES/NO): NO